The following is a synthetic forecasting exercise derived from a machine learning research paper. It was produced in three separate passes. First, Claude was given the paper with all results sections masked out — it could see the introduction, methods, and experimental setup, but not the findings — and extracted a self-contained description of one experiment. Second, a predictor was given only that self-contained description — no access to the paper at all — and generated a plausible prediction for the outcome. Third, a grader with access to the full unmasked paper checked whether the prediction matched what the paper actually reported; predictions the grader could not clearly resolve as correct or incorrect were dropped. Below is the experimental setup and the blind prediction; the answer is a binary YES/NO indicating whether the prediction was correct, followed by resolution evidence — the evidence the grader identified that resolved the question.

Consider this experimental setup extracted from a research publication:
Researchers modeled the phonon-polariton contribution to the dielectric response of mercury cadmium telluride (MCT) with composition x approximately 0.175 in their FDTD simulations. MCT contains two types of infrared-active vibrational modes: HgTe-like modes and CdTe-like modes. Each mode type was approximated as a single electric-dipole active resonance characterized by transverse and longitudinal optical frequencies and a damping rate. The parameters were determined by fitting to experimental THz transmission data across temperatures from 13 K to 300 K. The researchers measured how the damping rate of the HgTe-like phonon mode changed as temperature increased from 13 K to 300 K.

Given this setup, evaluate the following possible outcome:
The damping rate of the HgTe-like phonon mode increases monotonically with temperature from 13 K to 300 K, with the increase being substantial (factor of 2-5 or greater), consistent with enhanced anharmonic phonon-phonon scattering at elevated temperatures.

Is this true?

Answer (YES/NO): NO